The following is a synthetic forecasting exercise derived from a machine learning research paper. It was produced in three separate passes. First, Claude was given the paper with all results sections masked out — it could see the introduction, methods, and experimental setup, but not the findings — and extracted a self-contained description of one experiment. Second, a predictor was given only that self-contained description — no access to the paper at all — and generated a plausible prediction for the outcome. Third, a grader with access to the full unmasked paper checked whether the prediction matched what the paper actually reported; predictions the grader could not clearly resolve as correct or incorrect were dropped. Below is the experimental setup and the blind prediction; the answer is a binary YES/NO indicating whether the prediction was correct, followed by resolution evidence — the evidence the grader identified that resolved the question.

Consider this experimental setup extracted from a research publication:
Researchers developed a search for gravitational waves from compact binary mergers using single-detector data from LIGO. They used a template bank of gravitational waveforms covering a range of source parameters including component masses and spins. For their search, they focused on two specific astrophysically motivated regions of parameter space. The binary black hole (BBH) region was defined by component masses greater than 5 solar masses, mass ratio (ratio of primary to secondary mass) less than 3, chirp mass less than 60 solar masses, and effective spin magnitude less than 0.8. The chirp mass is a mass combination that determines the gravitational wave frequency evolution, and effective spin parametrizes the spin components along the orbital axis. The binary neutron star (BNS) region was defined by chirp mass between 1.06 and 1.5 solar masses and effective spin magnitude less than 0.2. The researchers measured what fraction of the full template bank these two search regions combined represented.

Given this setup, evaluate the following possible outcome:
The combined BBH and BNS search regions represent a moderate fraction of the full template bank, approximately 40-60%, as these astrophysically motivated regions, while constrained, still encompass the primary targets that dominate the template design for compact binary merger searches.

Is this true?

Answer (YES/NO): NO